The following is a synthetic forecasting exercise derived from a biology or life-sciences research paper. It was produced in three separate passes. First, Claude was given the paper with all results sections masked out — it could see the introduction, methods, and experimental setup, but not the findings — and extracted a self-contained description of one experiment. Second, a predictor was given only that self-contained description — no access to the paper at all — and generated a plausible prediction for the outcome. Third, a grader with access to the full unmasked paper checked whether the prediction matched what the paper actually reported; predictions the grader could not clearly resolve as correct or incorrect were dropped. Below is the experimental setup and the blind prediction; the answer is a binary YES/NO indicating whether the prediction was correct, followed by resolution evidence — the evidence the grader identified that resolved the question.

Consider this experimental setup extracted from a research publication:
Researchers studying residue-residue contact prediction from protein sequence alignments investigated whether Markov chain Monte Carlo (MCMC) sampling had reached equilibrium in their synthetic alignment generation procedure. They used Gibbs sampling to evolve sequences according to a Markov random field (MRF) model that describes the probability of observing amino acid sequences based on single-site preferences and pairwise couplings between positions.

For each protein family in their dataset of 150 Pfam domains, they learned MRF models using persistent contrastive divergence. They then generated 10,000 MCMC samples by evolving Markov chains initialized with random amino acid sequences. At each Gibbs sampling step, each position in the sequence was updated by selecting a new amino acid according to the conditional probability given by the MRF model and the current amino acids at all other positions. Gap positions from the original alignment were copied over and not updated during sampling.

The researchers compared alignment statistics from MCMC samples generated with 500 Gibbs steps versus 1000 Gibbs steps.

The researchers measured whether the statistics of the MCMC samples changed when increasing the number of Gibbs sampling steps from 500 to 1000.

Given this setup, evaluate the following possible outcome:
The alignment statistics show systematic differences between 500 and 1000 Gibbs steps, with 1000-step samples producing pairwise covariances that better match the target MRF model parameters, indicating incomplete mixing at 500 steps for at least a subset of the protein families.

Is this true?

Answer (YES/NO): NO